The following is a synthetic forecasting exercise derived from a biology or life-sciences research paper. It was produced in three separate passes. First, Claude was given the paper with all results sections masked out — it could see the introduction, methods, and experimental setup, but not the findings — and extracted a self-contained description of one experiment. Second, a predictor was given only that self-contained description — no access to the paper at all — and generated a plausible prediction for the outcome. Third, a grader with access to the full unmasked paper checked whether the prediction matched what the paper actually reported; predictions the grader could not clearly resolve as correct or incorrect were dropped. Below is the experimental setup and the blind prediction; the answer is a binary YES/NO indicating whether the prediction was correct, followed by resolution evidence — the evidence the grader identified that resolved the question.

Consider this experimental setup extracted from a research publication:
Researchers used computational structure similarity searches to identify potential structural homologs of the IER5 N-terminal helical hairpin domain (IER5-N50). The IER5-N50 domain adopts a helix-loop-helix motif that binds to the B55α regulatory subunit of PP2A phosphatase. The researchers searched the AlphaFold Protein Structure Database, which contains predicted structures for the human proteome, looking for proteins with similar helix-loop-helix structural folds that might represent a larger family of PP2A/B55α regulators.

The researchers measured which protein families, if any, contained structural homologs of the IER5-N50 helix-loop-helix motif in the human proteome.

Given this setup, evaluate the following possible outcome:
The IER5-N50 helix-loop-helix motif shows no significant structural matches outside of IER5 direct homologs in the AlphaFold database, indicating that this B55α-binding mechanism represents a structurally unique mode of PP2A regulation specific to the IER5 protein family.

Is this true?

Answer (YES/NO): NO